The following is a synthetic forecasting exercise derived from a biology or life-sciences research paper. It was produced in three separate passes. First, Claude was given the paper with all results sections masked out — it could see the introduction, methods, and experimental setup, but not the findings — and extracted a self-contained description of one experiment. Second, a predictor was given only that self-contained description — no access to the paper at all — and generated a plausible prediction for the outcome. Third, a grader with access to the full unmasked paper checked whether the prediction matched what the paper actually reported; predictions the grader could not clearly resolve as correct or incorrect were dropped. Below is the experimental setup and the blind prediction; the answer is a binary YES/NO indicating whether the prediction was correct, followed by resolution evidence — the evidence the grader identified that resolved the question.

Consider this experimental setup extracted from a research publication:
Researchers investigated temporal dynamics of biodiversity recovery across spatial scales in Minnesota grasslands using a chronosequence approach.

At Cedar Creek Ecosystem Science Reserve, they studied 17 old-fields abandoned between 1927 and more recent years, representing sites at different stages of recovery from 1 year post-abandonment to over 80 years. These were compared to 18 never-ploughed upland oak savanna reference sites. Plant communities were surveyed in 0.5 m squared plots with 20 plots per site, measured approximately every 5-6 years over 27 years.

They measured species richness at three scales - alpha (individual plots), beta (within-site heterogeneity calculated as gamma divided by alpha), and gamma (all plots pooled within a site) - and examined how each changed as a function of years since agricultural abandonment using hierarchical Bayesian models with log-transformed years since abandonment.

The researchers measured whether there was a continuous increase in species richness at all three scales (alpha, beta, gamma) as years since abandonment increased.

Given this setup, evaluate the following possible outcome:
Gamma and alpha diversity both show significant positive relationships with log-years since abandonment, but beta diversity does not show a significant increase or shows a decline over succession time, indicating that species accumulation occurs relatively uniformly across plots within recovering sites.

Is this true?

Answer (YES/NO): NO